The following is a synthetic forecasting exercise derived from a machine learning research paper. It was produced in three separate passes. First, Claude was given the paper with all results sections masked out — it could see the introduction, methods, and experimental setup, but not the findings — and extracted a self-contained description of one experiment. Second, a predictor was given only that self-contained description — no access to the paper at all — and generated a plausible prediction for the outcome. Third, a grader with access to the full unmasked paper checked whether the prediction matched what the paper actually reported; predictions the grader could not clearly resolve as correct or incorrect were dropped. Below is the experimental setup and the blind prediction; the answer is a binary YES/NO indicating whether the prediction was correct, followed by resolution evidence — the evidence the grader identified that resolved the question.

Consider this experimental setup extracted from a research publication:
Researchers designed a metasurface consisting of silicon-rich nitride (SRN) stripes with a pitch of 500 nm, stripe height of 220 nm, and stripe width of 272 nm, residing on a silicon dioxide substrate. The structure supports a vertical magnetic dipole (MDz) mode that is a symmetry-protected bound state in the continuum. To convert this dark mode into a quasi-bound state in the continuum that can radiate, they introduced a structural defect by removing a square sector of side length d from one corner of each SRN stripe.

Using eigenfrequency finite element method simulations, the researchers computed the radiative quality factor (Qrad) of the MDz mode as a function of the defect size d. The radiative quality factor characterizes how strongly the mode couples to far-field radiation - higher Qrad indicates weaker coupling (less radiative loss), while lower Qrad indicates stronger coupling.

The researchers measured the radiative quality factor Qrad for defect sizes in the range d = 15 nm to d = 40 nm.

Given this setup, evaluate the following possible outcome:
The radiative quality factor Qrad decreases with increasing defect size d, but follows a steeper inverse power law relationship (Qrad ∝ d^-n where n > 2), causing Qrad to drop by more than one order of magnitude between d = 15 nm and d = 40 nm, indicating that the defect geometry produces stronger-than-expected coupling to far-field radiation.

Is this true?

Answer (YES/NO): YES